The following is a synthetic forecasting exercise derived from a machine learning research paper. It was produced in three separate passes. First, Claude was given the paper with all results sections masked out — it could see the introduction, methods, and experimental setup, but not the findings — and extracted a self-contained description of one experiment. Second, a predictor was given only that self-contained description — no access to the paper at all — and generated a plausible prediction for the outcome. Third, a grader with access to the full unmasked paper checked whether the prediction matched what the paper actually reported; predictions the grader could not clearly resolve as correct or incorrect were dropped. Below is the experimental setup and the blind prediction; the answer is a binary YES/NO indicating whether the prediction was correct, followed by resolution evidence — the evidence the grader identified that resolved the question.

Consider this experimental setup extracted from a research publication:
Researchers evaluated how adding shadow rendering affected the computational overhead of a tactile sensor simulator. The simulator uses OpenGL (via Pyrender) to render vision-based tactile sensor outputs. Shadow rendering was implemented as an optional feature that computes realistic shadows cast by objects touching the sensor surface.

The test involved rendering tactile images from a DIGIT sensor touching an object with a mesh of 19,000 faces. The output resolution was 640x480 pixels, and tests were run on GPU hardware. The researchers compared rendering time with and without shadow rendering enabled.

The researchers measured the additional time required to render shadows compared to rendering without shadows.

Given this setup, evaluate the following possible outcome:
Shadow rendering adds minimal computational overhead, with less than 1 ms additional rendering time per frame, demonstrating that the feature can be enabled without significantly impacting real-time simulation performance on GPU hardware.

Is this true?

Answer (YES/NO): NO